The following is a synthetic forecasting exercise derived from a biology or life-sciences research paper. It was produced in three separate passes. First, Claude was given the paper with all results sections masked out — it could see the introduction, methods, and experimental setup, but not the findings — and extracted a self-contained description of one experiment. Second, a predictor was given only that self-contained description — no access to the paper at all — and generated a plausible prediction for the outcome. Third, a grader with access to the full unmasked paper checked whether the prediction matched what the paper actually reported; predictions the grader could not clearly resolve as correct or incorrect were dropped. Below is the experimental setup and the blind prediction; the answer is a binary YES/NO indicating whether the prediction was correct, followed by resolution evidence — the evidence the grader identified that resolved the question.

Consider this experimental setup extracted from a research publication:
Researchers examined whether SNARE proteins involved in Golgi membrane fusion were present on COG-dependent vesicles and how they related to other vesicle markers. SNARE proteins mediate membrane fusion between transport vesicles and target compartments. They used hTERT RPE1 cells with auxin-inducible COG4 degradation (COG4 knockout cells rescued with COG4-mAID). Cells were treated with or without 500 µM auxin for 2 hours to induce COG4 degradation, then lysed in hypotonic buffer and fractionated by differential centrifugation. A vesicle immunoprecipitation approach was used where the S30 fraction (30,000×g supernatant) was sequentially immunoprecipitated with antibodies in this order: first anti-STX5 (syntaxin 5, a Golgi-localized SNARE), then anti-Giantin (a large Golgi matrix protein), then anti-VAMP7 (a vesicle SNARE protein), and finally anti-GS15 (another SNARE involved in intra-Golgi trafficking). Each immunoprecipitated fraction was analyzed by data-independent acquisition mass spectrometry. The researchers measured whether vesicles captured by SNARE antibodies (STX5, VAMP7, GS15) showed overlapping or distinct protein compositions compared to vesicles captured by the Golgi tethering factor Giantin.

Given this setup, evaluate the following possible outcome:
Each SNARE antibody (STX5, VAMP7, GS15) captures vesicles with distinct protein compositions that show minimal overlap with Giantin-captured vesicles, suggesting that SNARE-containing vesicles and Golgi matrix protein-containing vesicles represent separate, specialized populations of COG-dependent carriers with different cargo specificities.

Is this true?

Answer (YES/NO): NO